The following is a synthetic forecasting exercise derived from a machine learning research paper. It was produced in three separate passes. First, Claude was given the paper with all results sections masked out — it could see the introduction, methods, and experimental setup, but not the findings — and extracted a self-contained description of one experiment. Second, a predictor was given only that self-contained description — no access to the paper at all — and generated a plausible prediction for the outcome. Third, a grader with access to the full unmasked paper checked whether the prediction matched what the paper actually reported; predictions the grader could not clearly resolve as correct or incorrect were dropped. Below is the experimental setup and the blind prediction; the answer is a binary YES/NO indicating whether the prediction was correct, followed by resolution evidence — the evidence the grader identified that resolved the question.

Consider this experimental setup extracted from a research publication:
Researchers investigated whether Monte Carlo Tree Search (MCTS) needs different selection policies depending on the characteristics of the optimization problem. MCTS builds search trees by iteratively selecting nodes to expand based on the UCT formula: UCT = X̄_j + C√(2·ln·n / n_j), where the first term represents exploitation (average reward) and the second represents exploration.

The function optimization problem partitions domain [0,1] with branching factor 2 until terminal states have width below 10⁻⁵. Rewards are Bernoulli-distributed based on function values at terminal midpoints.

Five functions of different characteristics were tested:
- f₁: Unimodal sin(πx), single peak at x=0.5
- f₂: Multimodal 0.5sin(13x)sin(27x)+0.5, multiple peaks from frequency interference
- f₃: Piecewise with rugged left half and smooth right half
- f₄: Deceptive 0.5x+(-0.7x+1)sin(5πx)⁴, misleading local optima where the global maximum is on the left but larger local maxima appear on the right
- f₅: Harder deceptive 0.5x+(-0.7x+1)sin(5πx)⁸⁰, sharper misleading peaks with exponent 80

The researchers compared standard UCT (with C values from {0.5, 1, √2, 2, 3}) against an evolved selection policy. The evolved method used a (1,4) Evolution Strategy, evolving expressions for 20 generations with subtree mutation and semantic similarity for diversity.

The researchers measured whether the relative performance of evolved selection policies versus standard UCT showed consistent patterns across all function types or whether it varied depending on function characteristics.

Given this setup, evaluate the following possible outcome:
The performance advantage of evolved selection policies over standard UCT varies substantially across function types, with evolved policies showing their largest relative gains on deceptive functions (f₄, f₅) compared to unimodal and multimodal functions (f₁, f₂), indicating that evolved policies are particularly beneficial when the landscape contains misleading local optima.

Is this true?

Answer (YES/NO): NO